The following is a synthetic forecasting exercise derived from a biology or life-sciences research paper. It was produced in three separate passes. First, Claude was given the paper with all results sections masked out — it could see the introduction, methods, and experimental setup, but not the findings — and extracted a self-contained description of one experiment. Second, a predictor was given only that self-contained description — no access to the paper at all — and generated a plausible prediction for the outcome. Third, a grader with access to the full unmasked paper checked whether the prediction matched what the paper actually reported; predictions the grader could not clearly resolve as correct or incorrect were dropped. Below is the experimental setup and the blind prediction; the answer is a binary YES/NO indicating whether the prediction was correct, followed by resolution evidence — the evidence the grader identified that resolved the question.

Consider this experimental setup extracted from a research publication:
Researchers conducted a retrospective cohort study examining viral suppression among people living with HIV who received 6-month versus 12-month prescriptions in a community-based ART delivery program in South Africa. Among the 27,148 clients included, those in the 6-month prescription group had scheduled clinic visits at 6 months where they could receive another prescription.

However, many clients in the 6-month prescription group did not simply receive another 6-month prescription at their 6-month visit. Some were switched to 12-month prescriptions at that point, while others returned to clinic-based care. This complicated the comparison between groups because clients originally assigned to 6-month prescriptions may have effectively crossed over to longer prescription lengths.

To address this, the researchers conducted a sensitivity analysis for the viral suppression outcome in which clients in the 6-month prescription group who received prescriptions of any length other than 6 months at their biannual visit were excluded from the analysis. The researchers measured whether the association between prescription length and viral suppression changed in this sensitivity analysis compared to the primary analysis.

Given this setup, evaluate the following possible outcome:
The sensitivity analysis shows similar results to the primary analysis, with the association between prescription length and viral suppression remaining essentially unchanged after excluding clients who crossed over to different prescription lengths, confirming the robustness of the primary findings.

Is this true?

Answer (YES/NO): YES